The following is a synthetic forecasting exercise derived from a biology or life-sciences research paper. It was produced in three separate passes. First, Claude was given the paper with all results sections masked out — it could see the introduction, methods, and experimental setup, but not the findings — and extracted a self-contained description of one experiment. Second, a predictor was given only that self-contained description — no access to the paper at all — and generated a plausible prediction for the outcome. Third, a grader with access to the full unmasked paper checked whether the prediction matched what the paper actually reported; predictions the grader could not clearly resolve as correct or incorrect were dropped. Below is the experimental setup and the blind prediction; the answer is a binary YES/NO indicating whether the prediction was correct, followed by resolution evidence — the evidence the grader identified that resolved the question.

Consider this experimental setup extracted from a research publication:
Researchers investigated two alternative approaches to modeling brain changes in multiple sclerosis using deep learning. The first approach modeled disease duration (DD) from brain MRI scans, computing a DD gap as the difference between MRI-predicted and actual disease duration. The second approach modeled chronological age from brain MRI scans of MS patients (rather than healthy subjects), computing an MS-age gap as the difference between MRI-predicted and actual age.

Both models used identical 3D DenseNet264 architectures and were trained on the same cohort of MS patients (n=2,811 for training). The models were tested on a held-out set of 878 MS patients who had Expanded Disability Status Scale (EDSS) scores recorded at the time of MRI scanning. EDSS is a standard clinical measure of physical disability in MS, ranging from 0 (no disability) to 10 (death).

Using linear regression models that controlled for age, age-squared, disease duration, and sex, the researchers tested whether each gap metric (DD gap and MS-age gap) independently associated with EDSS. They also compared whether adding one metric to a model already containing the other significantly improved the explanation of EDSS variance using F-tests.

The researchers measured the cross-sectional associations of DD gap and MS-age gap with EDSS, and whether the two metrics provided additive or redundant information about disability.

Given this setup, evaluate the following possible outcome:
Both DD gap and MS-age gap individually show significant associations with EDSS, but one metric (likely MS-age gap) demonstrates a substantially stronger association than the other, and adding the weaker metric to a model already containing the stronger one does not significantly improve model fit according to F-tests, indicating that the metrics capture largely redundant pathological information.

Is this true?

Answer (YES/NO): NO